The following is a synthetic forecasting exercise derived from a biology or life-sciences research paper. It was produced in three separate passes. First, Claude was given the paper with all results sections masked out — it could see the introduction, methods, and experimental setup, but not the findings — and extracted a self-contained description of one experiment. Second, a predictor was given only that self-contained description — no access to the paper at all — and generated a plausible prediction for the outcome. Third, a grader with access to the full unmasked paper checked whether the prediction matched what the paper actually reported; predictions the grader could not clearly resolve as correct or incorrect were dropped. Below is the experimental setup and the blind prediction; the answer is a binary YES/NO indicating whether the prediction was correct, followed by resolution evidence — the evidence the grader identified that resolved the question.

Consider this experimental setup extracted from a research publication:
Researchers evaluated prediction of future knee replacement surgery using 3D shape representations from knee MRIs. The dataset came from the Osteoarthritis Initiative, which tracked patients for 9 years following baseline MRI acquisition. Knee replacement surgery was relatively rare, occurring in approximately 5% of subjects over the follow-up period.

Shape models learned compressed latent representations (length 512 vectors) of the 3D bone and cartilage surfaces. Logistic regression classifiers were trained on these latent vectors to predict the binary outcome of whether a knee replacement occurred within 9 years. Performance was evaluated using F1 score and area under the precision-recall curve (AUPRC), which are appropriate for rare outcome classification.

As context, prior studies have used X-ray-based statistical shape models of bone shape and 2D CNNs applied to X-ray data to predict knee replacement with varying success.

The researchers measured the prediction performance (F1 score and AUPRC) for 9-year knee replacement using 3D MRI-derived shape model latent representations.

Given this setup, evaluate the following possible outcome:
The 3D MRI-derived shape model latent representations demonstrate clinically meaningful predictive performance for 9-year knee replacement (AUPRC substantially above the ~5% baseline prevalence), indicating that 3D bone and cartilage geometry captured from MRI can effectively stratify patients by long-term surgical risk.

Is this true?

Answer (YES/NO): NO